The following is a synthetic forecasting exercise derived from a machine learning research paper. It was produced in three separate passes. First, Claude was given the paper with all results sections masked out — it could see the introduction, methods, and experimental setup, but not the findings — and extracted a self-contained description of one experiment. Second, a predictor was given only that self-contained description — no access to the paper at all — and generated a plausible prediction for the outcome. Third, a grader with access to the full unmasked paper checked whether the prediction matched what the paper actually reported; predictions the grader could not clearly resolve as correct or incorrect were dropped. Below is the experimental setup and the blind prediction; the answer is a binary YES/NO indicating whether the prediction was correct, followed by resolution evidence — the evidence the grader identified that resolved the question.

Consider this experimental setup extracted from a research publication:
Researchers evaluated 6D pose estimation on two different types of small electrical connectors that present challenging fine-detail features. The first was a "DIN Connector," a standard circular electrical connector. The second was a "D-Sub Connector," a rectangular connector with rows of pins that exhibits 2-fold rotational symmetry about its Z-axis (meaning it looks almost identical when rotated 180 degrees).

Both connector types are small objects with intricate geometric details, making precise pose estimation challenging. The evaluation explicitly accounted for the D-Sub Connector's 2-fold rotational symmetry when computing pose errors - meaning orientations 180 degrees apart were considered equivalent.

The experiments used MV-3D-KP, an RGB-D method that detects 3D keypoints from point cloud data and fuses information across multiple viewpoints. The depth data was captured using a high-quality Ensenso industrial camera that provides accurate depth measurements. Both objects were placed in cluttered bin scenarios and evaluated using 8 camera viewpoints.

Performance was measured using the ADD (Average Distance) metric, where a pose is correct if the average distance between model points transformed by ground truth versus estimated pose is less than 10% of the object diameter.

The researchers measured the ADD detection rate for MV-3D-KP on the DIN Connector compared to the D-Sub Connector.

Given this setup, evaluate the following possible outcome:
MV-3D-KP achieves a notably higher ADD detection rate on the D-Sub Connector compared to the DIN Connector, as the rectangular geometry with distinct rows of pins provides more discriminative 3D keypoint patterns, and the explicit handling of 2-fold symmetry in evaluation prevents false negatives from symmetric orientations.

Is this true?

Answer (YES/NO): NO